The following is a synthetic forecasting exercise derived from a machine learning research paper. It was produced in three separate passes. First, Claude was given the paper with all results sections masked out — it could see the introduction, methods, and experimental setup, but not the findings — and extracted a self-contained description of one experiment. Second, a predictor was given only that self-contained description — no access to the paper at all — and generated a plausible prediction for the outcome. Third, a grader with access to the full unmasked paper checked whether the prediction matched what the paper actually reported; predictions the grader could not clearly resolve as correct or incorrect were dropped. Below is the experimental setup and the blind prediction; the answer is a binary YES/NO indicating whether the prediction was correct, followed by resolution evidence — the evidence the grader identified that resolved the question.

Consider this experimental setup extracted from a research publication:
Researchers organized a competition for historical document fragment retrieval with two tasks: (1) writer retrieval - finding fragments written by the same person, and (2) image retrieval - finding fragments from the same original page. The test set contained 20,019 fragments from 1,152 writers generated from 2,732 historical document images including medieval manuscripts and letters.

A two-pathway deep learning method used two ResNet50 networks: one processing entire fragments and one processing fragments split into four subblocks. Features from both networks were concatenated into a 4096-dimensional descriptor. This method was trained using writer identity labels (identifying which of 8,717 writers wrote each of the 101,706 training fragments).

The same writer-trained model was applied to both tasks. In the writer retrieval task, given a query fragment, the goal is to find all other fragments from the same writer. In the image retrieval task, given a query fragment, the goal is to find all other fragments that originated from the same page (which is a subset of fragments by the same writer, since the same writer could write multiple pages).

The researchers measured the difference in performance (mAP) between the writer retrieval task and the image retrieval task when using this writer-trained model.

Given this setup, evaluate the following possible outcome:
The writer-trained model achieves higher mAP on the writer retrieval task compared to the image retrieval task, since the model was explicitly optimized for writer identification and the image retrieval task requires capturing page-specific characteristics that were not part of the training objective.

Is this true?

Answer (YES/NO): YES